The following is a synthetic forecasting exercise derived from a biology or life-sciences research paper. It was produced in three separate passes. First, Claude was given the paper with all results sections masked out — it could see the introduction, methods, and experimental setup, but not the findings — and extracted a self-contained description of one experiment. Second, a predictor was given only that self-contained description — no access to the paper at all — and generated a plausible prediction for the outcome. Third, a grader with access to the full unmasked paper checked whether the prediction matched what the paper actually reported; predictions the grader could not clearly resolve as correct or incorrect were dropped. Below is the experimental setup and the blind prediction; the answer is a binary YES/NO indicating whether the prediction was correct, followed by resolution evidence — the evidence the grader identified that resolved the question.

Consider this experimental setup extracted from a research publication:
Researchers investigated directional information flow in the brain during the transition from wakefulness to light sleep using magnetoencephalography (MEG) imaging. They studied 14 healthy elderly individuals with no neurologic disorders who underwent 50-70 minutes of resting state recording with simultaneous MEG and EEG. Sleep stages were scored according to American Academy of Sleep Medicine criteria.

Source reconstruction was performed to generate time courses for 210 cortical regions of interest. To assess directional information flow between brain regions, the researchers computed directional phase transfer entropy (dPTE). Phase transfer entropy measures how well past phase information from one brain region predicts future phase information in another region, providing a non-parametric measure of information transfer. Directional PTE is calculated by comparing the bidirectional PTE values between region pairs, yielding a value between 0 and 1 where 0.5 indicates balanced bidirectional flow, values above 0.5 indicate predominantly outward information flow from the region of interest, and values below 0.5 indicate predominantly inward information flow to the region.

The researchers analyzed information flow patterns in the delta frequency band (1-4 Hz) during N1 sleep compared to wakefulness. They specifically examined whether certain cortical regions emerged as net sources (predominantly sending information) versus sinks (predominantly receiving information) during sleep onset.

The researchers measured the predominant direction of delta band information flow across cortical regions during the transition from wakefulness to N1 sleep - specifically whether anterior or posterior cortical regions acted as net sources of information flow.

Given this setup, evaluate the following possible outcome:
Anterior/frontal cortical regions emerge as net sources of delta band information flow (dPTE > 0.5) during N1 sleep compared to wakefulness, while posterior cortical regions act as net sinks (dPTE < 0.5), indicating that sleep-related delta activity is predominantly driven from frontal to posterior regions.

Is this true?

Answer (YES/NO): NO